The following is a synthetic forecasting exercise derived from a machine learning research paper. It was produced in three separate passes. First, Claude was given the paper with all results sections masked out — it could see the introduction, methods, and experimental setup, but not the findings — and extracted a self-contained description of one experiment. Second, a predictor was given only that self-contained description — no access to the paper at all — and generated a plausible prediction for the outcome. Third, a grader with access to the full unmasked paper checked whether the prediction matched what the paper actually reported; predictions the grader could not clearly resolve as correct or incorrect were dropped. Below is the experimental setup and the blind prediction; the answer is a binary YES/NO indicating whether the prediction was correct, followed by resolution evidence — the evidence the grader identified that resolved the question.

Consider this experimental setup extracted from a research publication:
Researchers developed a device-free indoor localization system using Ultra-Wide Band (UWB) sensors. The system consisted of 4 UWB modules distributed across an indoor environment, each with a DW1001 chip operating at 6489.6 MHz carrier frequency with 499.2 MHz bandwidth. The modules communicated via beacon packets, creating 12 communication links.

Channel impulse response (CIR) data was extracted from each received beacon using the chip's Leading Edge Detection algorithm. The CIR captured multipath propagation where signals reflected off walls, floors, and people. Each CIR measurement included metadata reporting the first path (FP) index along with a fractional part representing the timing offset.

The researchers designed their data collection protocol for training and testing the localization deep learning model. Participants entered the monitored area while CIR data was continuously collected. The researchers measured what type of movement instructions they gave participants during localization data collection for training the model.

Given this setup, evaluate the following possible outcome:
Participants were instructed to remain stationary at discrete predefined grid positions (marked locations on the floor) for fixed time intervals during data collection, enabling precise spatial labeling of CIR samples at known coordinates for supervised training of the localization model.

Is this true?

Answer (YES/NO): NO